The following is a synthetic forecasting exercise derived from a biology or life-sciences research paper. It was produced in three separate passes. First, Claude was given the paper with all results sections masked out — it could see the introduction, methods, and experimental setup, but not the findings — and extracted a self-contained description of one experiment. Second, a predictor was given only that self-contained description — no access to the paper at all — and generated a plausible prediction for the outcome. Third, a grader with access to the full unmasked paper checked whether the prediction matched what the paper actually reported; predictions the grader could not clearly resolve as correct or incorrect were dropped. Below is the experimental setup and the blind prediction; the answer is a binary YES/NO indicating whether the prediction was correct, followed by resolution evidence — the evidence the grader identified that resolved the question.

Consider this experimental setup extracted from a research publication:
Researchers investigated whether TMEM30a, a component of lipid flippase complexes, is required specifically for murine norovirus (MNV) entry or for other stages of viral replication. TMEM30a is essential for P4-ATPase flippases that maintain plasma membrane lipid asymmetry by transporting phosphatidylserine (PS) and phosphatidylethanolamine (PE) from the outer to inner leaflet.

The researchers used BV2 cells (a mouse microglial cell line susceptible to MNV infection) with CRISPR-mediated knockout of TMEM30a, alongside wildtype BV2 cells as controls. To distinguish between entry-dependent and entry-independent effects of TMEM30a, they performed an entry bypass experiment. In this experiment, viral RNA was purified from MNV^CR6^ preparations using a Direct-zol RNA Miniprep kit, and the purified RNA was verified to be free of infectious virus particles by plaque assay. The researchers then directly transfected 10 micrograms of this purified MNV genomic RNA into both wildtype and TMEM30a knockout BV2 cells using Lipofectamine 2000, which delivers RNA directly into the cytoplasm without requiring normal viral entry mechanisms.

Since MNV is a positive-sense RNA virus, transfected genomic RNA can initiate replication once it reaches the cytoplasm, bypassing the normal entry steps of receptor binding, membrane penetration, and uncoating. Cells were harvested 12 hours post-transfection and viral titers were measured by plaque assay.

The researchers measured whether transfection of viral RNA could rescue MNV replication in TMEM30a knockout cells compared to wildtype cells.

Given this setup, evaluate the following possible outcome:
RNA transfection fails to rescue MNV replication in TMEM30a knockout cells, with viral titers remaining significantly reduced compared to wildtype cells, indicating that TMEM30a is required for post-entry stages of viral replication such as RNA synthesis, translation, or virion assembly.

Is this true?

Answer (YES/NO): NO